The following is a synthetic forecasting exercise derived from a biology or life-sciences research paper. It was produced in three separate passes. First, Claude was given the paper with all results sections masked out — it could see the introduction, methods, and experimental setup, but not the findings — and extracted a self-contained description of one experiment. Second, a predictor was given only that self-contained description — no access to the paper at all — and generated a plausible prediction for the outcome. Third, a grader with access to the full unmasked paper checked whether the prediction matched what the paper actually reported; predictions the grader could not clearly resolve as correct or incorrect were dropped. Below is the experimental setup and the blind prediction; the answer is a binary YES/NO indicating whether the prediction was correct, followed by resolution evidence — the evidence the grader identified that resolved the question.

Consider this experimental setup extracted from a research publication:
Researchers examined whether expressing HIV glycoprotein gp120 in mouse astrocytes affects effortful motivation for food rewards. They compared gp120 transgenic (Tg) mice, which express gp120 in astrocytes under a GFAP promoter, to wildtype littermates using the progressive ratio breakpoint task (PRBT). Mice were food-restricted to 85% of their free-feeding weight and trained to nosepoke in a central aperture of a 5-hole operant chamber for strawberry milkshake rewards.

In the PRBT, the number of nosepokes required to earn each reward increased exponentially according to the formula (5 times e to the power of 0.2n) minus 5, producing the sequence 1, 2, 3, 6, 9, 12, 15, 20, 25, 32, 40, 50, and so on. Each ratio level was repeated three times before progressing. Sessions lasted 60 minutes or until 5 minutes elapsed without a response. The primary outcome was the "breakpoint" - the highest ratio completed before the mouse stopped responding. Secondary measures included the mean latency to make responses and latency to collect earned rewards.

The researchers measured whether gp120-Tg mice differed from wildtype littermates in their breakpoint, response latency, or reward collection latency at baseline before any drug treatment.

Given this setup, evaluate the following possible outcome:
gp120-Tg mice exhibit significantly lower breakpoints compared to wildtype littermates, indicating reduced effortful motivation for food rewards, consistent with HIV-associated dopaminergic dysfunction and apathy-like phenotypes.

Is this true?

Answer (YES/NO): NO